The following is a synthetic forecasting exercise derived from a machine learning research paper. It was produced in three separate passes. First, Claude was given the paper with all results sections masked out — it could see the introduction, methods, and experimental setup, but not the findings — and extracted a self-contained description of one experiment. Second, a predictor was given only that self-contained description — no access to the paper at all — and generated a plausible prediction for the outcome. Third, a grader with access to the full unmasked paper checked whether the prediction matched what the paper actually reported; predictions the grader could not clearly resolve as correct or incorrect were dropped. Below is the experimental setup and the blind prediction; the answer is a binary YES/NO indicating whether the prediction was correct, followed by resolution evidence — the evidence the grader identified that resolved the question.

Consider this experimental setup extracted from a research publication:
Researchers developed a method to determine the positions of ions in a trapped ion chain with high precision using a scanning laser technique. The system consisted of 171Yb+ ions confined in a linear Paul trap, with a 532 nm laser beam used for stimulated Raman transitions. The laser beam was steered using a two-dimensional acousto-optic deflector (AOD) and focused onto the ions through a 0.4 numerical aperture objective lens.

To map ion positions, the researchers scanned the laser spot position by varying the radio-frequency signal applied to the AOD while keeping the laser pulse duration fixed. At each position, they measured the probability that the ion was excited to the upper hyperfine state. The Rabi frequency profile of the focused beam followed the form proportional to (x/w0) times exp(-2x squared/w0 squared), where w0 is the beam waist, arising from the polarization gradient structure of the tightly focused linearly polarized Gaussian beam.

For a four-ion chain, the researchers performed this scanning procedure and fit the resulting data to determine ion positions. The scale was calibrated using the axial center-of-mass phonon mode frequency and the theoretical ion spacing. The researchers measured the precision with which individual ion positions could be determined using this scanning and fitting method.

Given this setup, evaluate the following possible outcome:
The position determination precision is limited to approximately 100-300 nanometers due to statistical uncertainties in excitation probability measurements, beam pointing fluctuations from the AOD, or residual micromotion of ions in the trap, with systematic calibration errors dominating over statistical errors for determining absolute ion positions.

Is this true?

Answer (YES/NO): NO